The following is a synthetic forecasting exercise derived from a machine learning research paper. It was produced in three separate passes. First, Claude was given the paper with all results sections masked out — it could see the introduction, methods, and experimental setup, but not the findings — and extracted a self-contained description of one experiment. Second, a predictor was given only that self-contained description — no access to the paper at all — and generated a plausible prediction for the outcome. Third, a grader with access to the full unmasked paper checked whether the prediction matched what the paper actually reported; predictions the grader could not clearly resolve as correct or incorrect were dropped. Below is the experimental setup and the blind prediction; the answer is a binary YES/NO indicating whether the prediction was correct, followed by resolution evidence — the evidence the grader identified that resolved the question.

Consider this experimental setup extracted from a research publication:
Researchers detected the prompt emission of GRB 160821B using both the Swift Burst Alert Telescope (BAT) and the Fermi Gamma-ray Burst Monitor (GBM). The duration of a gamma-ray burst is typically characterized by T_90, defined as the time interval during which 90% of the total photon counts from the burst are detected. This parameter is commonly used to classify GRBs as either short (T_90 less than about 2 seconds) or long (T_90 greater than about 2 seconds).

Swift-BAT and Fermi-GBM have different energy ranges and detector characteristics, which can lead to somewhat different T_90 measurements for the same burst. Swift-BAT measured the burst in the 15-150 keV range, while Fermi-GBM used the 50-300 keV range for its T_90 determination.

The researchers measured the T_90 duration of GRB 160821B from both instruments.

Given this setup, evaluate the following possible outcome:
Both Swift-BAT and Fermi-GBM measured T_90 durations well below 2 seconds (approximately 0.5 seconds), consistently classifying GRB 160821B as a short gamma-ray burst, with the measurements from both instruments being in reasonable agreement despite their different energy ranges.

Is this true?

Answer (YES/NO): NO